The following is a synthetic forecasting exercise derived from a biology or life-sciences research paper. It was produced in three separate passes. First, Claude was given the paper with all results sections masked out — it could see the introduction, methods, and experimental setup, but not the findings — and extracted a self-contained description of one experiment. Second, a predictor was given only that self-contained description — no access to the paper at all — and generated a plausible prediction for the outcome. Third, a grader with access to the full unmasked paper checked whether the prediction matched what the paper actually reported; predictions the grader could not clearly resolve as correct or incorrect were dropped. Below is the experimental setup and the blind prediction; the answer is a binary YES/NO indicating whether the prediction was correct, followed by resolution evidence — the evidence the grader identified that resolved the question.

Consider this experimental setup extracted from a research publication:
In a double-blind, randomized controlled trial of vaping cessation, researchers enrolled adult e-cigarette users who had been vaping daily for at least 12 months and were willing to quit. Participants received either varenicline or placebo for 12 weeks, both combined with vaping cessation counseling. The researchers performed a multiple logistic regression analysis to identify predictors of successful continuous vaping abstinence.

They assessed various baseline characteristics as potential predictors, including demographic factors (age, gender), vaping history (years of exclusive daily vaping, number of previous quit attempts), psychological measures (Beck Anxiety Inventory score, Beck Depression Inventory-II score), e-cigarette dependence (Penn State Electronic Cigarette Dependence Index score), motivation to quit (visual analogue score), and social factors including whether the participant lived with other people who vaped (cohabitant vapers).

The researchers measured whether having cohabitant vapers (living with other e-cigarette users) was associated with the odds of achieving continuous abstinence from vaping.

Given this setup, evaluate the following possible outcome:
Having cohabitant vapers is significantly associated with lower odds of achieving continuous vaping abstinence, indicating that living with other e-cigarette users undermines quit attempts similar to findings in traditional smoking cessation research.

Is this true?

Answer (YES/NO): YES